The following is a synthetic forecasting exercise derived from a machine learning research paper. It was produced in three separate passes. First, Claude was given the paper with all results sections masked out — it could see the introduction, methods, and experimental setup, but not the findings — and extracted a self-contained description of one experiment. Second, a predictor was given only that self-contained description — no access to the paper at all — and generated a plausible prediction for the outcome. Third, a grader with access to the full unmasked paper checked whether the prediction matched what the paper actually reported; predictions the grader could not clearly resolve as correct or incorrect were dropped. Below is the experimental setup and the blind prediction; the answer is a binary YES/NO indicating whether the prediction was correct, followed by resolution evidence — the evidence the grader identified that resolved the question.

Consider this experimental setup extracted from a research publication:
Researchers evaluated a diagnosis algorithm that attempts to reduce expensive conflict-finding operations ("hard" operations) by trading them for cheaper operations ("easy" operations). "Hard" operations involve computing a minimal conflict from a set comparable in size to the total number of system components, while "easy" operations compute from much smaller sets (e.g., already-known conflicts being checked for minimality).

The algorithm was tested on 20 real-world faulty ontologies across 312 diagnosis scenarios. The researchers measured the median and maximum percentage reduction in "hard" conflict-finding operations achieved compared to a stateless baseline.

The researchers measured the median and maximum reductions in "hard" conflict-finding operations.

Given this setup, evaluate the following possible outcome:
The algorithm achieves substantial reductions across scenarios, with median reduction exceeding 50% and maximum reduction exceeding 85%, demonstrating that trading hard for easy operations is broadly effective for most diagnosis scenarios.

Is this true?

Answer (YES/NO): YES